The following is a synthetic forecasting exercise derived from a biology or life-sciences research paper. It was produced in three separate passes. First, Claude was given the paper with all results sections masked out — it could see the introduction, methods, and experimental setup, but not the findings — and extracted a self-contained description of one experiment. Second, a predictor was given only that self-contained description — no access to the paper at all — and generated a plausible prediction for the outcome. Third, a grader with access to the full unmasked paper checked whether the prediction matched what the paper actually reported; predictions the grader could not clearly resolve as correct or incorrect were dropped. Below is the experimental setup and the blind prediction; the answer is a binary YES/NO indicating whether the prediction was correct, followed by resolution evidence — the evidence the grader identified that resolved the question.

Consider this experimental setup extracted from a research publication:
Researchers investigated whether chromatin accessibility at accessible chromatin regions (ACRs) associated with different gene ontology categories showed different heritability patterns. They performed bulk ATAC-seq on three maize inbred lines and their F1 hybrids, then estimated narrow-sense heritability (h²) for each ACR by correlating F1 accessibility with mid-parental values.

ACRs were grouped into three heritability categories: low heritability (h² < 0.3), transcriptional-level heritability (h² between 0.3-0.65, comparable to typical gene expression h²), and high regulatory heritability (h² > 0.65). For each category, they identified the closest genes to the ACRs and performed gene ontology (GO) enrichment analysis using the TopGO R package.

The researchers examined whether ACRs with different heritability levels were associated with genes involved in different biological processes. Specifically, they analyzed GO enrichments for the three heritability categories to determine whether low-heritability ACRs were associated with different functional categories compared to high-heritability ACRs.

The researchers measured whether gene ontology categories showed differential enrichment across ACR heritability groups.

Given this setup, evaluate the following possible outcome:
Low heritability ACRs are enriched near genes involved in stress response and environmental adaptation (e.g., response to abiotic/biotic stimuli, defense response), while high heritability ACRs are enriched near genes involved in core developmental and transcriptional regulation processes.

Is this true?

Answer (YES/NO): NO